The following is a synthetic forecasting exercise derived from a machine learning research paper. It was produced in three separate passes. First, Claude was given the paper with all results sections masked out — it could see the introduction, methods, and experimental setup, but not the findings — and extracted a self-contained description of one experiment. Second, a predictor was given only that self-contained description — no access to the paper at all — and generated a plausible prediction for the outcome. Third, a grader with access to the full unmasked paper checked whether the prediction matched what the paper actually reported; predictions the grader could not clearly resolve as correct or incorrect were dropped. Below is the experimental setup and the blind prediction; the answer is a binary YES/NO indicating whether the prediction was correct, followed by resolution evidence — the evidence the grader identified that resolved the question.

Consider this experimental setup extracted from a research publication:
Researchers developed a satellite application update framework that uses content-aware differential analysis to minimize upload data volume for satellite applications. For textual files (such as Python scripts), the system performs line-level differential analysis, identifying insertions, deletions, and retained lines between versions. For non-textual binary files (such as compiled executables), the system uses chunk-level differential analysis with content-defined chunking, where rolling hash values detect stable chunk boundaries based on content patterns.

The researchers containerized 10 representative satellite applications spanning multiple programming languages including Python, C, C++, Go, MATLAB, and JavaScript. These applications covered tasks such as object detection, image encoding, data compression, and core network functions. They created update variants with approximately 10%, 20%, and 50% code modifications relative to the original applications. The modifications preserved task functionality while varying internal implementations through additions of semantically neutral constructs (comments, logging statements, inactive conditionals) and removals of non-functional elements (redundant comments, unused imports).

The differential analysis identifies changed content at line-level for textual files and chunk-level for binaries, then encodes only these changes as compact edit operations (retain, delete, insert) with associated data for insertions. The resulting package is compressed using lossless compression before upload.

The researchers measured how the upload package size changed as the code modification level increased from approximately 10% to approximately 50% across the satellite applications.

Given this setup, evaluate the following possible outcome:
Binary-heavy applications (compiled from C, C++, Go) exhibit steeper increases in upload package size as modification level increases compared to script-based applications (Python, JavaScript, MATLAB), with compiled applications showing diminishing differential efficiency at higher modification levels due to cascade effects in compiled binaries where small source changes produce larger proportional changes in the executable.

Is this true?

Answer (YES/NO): NO